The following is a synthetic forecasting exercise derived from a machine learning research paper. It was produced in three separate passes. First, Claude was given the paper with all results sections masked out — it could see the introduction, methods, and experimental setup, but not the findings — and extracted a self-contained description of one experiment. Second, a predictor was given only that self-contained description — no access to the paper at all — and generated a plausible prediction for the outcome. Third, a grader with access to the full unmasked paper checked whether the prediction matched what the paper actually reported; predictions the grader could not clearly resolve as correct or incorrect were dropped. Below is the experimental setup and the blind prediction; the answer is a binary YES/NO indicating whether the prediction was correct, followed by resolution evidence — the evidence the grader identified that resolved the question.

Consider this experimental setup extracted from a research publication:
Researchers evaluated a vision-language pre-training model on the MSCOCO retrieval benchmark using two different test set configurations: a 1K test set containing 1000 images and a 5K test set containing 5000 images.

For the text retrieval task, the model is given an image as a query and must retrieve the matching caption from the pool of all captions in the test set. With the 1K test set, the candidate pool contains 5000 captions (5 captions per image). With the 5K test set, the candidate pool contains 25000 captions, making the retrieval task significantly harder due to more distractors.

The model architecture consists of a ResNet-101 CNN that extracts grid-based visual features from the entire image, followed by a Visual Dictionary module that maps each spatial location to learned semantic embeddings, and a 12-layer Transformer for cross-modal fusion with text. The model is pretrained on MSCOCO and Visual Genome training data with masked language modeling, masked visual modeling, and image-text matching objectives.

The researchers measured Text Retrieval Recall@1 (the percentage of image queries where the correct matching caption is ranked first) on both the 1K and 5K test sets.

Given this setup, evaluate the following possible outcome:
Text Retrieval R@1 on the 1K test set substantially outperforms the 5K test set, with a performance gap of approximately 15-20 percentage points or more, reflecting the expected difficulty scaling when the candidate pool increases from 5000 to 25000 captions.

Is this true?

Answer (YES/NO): YES